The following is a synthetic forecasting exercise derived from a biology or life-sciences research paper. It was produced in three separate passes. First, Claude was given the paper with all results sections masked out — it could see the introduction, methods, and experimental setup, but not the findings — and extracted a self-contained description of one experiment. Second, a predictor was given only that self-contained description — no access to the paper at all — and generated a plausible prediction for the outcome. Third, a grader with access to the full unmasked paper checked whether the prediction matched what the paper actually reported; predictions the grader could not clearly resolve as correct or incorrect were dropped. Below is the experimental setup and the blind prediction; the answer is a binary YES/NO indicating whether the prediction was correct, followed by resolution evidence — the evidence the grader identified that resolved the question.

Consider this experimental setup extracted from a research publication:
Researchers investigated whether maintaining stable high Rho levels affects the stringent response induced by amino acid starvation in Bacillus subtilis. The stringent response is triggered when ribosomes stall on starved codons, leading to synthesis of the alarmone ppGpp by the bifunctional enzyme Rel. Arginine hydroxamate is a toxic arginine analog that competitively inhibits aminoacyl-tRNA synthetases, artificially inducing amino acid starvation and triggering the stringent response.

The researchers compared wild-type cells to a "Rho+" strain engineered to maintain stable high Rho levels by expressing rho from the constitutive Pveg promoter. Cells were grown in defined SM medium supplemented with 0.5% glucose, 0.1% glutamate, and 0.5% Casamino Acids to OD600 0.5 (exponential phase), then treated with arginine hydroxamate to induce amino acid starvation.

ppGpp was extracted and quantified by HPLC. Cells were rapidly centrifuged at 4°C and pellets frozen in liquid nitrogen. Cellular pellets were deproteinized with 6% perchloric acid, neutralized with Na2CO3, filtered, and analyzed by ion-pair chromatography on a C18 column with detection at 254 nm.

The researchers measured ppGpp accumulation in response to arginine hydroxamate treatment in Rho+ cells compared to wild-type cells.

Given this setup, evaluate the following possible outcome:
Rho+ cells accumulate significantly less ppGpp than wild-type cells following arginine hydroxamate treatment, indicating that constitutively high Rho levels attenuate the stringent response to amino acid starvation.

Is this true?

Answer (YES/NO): NO